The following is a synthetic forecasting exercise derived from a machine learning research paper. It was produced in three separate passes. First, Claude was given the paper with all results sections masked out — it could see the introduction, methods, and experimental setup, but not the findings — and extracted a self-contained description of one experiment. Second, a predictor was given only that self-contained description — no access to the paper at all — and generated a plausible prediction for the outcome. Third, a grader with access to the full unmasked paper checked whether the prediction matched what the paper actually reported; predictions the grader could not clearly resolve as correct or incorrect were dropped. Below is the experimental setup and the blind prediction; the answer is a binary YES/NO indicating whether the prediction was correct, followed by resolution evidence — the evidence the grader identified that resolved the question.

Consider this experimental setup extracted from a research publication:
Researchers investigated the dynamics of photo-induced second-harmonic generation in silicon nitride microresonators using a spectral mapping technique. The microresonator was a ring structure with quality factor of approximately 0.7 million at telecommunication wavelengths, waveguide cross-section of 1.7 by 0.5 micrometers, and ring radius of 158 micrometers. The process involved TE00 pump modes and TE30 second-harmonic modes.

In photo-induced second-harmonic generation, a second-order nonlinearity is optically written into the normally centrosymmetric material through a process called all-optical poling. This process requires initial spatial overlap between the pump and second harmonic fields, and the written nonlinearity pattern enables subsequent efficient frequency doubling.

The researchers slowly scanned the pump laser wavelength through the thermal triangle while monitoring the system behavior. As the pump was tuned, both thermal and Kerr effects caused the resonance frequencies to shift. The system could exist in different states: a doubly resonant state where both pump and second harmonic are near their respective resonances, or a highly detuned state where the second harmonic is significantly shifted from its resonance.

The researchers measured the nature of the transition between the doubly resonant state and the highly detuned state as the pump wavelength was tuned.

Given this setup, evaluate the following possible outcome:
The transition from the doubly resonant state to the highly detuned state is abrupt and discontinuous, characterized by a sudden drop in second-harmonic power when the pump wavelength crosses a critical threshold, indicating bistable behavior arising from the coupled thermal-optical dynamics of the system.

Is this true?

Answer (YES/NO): NO